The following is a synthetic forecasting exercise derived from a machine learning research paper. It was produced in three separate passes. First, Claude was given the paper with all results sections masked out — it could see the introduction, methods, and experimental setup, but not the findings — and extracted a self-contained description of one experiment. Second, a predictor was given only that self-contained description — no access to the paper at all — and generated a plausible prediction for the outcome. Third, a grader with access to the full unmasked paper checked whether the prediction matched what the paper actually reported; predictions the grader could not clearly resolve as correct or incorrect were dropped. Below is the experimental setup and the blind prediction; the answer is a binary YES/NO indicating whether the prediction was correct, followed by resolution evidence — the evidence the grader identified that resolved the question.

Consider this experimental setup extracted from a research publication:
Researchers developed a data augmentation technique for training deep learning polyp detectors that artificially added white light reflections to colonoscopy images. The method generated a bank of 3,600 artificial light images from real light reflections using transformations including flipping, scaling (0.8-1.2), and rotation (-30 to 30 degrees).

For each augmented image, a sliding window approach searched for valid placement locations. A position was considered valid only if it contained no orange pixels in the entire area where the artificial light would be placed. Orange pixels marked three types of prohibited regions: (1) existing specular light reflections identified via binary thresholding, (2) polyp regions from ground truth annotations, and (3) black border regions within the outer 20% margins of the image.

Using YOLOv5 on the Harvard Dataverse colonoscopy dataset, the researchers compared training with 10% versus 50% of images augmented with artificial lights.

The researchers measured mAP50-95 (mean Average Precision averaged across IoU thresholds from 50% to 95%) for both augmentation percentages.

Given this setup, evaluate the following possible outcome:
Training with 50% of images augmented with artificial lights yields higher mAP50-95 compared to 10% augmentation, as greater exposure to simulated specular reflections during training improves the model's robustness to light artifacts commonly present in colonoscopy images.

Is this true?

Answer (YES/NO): YES